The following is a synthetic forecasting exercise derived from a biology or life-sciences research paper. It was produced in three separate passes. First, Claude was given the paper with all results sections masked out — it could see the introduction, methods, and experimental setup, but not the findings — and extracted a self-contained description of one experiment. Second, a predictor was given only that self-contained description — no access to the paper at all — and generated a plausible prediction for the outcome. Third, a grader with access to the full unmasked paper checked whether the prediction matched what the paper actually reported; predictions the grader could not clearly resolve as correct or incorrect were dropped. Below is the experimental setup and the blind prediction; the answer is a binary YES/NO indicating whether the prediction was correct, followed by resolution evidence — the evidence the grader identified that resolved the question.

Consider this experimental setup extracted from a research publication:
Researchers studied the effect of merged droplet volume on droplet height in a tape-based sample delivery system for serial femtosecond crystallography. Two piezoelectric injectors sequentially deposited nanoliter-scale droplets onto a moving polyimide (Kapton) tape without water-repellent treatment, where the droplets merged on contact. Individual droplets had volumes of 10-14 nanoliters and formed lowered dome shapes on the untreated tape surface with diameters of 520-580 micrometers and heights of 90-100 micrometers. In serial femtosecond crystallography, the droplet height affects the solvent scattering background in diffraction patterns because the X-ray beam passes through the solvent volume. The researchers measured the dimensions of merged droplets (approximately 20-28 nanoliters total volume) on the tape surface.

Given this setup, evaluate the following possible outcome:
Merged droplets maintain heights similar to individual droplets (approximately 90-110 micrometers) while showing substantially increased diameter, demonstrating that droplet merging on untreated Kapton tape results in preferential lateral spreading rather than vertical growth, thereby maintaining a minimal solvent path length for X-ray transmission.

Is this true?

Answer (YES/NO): NO